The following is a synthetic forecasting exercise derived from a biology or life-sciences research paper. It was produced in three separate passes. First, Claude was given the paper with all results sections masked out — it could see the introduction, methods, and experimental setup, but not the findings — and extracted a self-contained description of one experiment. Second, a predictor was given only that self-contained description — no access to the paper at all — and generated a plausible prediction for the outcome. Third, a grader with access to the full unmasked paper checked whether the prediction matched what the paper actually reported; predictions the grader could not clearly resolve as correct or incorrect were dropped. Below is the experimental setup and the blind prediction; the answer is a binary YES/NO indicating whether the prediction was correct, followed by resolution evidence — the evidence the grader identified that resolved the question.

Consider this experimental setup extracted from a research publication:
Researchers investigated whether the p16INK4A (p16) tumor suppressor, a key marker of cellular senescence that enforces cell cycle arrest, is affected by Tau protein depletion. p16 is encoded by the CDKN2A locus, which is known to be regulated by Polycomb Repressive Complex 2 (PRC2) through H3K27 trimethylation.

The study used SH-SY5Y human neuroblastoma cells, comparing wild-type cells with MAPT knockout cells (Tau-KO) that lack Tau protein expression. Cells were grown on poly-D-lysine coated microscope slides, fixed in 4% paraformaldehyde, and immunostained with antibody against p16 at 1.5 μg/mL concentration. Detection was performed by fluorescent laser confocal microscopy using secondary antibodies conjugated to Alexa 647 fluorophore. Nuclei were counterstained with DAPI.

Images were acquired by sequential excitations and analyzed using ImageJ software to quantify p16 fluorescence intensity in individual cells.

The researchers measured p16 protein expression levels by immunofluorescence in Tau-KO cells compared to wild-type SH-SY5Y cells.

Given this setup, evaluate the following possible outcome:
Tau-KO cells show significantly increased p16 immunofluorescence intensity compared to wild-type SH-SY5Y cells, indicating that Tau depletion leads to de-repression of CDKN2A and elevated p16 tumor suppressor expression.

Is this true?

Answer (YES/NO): YES